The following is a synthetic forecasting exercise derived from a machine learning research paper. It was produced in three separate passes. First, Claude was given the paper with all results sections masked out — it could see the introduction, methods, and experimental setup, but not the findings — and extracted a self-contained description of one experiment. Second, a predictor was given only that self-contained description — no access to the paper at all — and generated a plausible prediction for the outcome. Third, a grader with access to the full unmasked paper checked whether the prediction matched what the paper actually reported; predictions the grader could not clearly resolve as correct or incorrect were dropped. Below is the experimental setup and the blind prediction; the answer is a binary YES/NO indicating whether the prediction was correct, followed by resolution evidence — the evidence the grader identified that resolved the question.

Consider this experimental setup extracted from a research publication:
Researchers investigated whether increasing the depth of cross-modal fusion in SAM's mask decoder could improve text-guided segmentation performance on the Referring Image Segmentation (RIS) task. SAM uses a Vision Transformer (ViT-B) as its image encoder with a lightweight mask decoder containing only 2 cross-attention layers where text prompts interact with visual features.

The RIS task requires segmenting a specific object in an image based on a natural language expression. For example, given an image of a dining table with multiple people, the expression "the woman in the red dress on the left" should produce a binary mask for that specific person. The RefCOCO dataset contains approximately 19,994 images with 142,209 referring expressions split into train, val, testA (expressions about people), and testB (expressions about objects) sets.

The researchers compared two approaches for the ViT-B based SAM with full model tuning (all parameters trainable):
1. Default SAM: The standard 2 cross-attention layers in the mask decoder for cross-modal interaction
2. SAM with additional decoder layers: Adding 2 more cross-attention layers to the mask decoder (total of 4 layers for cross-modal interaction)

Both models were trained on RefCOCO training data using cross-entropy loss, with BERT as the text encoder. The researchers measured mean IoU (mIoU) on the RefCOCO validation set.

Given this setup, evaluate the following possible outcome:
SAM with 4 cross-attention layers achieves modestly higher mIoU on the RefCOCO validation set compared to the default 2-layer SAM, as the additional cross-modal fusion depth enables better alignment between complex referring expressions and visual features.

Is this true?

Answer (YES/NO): NO